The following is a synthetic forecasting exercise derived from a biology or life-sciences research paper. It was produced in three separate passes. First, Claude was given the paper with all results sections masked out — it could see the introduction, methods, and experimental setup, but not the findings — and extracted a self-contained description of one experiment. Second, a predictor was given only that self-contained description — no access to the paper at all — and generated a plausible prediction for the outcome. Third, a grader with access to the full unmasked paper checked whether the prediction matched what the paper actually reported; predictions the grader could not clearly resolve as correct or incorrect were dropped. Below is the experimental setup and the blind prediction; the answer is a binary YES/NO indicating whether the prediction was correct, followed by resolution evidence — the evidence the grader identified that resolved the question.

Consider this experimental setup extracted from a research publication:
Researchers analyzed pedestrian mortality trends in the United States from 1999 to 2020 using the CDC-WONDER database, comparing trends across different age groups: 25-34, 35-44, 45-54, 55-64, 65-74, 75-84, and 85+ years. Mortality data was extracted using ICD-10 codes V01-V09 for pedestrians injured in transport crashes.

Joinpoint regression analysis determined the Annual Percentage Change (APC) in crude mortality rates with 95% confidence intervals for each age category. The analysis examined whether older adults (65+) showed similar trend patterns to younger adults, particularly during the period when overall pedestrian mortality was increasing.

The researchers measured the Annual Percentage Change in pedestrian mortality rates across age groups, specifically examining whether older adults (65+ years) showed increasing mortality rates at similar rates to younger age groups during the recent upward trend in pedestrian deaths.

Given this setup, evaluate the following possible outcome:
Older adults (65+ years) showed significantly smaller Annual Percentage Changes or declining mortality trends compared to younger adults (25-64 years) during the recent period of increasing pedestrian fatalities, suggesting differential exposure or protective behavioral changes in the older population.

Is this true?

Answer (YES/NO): YES